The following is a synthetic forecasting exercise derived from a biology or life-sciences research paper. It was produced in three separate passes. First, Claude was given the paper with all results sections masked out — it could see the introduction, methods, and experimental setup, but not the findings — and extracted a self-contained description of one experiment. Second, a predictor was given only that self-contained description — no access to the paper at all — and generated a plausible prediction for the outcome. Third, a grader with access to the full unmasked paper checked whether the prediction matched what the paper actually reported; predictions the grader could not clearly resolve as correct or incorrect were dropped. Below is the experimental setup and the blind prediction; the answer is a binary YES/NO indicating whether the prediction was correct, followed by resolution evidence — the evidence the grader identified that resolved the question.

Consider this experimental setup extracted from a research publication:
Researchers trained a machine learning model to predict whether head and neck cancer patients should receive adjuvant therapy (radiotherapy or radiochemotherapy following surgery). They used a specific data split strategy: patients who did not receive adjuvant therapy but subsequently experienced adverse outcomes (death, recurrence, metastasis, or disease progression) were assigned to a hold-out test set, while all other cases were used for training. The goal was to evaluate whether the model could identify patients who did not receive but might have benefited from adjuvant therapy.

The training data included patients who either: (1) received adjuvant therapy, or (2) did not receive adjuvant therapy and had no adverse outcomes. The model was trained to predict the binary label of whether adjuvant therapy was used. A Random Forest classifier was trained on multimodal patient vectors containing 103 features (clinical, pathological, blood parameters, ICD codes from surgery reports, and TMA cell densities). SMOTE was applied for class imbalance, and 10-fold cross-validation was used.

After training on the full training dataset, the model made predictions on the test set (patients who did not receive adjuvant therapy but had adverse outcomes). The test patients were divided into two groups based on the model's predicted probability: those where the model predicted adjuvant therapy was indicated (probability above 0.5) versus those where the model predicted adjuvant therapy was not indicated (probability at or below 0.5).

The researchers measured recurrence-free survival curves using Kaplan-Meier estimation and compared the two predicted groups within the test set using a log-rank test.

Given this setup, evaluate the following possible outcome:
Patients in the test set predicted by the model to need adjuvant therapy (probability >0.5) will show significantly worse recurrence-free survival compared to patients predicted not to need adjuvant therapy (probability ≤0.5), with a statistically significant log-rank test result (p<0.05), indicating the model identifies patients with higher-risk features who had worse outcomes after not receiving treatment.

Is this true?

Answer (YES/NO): YES